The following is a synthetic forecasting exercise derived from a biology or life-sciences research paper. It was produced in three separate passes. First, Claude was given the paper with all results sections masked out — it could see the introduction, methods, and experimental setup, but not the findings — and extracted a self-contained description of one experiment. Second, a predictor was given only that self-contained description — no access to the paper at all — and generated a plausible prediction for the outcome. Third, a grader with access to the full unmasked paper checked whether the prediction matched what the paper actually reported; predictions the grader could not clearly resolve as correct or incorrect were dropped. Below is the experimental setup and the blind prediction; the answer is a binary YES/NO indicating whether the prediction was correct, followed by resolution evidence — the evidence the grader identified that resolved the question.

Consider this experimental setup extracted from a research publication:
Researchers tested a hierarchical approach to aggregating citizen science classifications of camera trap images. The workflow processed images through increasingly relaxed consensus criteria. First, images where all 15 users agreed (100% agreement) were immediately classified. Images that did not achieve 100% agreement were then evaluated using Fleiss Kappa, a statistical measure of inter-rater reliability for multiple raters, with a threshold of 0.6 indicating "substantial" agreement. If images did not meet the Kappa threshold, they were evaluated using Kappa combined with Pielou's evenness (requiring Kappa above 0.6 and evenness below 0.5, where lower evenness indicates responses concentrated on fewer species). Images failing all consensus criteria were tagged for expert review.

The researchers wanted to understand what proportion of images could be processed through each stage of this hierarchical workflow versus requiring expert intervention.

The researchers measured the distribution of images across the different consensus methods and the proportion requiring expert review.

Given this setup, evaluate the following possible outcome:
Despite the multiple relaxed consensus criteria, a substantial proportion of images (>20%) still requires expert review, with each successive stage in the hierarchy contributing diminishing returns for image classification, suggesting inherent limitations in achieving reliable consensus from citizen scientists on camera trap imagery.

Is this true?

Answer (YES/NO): NO